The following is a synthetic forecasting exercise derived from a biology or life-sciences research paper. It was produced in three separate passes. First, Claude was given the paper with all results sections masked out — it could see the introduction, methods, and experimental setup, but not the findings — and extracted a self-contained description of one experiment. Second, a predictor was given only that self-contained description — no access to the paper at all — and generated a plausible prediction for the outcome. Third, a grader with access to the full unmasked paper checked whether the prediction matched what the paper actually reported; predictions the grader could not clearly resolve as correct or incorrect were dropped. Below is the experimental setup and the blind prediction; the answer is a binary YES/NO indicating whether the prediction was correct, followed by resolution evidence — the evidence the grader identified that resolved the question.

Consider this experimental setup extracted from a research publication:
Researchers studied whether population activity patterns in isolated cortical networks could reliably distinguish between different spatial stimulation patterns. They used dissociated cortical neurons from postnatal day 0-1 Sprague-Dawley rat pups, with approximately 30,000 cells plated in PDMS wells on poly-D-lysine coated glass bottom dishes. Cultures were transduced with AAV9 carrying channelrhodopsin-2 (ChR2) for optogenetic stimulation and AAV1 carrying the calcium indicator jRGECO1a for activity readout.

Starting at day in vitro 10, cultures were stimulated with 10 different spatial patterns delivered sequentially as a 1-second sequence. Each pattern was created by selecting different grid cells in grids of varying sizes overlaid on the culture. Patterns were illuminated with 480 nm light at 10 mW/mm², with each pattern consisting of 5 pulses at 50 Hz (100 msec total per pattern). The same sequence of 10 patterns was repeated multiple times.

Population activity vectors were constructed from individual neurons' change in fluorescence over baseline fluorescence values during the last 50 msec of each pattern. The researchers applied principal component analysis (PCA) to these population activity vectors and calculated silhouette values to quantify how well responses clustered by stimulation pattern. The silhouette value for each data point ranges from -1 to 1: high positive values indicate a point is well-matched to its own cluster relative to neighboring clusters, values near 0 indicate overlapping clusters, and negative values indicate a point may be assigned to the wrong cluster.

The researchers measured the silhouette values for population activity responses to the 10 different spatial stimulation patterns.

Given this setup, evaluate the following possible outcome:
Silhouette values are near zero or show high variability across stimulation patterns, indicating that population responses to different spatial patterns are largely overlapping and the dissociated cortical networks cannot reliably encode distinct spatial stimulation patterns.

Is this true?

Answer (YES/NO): NO